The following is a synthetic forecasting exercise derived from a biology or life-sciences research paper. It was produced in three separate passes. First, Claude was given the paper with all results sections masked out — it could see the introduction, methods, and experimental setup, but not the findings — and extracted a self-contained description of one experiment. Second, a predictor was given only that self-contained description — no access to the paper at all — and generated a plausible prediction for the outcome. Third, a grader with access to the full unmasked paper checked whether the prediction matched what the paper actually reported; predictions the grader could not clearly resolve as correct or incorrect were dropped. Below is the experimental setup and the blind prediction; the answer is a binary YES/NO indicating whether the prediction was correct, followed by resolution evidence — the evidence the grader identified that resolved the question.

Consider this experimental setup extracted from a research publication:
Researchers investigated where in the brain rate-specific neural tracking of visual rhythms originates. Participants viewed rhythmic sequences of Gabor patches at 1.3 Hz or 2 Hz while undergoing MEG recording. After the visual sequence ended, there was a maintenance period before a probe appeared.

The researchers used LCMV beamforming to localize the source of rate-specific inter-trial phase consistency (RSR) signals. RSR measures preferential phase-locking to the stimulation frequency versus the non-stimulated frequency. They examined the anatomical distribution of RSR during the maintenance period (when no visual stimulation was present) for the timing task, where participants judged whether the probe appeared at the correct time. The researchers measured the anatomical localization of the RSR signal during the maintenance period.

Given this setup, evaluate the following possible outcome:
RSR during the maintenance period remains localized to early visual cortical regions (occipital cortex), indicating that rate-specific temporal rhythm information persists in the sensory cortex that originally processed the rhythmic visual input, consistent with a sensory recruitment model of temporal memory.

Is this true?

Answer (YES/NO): NO